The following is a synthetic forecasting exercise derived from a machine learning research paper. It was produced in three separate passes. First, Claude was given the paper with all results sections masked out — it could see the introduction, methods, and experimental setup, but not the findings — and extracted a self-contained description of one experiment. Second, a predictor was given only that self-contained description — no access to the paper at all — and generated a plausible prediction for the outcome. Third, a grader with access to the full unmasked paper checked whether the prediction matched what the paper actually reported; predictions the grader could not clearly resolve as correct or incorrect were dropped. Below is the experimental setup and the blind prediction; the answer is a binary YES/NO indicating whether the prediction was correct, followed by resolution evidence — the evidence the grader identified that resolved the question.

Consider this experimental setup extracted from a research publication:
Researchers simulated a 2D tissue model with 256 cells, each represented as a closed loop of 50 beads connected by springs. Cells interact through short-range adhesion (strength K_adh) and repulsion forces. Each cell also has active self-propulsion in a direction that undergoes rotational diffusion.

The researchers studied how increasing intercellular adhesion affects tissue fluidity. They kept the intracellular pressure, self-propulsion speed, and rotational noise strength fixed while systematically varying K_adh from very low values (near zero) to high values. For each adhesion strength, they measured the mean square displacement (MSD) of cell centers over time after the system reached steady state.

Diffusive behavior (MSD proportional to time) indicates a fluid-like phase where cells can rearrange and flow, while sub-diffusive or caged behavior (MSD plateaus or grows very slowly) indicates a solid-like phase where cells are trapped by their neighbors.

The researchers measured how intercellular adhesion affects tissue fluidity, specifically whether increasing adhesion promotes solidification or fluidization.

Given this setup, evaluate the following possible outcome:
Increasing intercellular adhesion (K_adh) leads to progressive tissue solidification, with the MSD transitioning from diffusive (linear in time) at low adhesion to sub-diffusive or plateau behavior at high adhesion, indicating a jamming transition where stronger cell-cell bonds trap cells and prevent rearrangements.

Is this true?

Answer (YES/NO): YES